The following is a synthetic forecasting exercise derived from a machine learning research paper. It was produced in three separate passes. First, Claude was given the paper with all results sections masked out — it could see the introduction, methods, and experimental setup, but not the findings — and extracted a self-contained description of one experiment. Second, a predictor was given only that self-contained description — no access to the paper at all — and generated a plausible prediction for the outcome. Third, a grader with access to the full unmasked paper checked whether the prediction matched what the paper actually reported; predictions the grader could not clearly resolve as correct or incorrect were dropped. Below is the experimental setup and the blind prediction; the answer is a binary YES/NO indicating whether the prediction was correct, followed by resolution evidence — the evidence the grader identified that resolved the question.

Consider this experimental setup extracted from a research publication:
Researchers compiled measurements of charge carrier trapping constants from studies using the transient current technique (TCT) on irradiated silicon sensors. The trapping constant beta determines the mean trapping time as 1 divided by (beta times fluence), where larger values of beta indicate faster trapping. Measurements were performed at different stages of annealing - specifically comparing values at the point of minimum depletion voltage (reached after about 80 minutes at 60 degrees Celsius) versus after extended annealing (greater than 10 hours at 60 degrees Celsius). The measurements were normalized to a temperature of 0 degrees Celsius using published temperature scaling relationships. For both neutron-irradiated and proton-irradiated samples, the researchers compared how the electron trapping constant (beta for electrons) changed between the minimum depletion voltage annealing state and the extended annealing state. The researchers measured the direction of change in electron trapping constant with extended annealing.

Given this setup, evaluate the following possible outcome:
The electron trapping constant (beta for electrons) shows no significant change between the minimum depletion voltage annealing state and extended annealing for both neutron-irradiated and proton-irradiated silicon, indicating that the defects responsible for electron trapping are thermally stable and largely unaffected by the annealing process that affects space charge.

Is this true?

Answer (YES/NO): NO